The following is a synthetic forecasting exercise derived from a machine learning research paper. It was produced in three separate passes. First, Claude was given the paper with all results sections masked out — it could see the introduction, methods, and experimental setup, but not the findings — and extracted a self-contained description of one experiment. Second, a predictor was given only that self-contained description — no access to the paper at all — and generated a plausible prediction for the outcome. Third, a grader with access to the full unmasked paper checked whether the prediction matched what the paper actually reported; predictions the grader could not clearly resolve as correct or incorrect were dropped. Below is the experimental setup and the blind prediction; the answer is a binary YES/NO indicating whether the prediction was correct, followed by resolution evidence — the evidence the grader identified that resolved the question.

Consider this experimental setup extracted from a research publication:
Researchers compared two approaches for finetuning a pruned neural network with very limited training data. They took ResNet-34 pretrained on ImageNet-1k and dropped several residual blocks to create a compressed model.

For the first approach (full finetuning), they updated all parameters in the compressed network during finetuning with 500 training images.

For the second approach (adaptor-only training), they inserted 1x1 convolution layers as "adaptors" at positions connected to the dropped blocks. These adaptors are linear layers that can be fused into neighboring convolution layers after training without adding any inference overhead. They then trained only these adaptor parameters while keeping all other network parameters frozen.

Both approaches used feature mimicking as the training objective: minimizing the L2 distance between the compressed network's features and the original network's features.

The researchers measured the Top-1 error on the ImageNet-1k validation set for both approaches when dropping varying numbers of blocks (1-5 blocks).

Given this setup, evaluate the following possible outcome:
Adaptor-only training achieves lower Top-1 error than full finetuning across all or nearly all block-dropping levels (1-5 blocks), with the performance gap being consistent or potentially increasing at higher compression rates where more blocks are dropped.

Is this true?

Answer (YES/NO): NO